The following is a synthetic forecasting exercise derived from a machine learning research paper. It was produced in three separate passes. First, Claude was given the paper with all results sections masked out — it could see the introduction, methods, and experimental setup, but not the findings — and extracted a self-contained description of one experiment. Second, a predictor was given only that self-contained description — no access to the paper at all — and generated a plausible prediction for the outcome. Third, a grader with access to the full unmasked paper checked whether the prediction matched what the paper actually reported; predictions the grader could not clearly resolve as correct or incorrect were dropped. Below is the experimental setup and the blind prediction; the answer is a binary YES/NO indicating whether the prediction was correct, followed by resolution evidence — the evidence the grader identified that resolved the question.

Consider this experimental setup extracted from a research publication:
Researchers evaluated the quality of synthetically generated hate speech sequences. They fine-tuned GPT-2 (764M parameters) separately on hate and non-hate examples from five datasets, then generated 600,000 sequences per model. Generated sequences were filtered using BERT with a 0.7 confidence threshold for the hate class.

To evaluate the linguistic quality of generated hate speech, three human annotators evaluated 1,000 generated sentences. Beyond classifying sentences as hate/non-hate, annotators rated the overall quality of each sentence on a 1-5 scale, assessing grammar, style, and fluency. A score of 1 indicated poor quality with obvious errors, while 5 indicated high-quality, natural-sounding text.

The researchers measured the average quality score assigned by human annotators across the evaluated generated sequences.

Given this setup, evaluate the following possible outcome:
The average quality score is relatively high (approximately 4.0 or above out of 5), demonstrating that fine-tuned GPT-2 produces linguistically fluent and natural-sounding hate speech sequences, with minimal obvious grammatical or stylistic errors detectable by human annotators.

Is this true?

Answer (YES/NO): NO